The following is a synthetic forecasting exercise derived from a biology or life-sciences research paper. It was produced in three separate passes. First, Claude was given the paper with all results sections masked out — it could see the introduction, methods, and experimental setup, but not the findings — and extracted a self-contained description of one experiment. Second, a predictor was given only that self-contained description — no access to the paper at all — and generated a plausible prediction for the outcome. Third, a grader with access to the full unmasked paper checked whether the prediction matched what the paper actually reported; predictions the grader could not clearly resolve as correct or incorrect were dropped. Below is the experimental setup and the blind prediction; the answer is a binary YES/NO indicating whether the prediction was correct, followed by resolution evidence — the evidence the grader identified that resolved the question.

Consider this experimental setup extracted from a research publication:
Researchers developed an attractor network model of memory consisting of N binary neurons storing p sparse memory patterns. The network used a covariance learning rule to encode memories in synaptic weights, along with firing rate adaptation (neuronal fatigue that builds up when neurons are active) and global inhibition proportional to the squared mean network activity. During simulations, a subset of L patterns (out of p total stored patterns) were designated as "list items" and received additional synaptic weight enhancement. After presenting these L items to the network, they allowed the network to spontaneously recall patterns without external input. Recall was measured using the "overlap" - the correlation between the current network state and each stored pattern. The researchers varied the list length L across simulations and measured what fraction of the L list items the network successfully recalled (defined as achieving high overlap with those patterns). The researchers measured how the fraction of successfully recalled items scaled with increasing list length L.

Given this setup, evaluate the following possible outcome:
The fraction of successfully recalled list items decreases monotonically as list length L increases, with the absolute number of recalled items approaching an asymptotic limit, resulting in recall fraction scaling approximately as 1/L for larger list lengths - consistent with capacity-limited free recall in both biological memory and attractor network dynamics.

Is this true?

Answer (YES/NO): NO